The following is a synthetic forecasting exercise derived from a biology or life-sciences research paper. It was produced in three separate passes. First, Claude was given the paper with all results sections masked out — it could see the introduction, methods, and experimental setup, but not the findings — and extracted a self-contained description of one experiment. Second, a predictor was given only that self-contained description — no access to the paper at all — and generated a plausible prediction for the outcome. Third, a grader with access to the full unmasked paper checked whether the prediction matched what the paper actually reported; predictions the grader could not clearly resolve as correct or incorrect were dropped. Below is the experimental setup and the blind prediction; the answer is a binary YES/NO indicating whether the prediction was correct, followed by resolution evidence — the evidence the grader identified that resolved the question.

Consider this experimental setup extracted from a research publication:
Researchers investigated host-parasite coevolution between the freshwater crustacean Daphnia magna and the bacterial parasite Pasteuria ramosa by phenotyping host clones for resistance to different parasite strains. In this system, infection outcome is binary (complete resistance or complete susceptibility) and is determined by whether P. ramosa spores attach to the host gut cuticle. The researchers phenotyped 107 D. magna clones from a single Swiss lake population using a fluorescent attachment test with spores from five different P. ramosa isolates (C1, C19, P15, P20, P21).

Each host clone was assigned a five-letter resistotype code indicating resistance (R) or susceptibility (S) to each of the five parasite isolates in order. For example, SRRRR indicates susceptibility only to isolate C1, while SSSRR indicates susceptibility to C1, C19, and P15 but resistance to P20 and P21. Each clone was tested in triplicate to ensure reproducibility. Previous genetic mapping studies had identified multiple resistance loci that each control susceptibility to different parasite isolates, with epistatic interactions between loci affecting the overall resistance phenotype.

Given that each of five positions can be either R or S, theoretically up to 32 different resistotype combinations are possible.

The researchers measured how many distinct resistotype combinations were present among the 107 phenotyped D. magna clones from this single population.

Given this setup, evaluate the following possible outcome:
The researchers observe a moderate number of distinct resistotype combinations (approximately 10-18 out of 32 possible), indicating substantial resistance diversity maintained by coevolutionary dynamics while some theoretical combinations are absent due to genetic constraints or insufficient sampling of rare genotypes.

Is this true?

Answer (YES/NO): YES